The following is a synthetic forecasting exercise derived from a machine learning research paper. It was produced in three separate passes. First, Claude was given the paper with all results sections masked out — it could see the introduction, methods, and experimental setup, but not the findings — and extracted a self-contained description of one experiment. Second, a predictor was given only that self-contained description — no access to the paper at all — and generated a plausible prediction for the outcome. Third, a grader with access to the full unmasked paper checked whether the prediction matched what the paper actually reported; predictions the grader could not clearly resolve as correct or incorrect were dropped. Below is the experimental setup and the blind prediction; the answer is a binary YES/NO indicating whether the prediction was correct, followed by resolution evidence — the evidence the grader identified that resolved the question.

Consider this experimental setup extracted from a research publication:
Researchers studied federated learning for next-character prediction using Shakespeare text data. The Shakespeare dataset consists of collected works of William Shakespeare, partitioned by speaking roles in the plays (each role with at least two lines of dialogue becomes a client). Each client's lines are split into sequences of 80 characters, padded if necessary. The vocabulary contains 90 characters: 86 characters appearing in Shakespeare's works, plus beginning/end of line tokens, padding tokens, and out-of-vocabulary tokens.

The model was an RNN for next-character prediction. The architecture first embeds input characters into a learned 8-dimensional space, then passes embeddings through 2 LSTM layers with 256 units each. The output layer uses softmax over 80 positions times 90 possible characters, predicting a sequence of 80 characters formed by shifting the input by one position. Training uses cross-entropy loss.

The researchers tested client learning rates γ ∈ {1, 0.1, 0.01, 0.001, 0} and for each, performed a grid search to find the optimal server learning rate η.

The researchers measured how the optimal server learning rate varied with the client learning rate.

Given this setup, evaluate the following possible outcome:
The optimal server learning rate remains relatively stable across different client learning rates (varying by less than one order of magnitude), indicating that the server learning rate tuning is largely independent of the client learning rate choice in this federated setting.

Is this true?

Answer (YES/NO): NO